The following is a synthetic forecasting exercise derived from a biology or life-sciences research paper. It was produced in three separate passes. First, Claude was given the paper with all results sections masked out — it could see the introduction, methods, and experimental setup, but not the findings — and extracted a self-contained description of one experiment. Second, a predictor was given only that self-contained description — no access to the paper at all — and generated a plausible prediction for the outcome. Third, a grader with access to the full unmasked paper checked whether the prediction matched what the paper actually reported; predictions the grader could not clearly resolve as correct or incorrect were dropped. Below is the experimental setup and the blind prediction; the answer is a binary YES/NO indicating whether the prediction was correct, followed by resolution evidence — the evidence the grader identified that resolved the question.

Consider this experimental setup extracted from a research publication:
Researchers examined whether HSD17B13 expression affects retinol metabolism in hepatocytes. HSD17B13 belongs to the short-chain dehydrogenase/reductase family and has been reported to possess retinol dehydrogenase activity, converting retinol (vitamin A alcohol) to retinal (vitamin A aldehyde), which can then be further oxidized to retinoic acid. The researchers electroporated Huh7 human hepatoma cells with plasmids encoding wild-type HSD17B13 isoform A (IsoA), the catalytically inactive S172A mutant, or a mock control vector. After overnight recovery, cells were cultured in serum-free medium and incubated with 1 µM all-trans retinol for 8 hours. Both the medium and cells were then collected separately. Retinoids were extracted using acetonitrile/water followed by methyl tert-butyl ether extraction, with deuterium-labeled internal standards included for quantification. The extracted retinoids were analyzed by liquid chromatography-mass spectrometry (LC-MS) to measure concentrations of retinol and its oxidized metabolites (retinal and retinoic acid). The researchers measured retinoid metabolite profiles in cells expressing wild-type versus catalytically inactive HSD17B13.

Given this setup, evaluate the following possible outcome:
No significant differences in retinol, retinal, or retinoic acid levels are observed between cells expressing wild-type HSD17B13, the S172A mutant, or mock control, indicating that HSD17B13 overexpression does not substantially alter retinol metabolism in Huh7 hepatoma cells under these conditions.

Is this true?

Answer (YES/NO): NO